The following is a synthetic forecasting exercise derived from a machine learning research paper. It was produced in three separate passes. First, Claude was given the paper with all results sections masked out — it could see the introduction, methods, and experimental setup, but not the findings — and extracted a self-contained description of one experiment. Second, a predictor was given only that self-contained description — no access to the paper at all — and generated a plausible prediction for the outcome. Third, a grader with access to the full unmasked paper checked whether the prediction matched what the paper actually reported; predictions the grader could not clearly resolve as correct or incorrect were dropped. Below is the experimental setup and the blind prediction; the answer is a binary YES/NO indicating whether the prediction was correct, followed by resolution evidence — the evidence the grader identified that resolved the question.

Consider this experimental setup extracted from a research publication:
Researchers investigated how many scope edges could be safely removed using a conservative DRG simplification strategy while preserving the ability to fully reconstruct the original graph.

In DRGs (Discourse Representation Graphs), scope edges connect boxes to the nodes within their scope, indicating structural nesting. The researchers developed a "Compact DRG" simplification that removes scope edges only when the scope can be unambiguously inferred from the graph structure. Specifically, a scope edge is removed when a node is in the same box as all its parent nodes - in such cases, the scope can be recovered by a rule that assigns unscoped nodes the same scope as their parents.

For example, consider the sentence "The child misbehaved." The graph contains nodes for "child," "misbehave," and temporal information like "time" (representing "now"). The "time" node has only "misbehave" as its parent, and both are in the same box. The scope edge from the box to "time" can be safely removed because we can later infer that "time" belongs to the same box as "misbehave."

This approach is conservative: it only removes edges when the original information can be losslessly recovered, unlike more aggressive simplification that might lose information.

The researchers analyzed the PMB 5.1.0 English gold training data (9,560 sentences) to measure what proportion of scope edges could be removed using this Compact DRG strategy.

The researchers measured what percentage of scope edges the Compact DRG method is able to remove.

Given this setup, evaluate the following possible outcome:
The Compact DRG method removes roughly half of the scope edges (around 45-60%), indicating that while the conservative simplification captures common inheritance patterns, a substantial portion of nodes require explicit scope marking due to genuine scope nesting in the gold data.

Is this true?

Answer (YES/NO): NO